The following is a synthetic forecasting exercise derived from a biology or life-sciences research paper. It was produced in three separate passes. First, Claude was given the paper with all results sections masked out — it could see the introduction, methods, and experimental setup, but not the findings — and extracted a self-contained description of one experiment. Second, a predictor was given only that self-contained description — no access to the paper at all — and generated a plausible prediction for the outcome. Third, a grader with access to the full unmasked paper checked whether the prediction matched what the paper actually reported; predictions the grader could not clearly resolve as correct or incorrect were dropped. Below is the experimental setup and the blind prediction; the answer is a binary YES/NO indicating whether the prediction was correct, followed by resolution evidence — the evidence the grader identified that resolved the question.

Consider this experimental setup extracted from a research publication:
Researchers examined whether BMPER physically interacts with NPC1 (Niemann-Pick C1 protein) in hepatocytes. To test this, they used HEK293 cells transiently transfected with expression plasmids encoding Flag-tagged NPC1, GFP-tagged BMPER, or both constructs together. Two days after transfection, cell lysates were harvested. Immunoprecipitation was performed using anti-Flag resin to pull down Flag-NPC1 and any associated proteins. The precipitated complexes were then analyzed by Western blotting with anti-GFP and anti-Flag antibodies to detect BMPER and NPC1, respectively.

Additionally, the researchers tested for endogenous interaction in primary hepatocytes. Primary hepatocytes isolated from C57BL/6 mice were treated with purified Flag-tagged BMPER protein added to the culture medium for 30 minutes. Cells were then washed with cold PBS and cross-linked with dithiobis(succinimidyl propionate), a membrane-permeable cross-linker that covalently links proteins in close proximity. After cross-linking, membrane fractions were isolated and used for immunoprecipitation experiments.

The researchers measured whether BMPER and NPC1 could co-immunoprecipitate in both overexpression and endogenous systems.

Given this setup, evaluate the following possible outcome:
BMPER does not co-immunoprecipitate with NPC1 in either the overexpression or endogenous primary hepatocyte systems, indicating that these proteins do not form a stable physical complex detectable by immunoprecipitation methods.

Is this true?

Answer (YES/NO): NO